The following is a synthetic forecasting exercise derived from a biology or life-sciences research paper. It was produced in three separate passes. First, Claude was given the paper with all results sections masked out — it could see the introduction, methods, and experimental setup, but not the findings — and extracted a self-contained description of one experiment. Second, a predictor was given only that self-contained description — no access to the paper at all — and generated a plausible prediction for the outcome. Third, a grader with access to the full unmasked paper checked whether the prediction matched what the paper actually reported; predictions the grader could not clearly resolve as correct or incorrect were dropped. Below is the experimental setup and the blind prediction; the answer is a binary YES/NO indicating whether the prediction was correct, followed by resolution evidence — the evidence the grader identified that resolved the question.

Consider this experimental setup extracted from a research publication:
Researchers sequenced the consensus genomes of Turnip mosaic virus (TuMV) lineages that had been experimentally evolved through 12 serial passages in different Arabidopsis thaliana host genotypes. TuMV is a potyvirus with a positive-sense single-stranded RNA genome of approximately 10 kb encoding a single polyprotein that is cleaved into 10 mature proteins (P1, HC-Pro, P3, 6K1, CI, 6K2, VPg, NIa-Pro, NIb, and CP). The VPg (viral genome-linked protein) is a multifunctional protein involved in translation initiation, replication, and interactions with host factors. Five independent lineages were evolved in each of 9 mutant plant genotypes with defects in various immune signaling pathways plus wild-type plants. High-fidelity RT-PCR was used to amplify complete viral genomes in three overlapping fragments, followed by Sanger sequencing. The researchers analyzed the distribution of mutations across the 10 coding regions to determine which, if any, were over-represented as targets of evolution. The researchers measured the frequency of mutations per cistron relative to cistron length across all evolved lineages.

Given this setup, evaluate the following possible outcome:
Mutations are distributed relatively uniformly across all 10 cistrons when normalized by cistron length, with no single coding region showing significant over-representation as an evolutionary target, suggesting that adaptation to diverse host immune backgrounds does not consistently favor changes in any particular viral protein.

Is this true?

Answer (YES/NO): NO